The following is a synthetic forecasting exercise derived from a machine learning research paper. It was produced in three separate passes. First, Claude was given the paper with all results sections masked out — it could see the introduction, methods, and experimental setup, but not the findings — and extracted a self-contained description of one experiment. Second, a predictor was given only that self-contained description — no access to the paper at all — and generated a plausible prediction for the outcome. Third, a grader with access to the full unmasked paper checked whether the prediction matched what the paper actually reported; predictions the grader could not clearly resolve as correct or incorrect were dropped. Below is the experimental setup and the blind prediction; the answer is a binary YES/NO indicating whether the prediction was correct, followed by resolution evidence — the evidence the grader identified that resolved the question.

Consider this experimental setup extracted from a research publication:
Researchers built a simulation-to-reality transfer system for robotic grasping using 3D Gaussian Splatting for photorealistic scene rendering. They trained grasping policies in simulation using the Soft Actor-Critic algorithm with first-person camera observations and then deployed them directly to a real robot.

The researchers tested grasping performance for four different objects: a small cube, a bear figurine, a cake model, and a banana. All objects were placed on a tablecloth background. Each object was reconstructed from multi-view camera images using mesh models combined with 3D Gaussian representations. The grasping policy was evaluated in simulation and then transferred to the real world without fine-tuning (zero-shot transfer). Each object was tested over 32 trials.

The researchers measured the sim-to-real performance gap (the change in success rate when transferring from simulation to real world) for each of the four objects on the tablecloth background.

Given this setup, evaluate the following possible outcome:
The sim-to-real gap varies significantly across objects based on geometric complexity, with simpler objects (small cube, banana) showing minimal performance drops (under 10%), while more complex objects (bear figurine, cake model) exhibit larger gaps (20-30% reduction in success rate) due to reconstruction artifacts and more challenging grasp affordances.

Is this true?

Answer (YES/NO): NO